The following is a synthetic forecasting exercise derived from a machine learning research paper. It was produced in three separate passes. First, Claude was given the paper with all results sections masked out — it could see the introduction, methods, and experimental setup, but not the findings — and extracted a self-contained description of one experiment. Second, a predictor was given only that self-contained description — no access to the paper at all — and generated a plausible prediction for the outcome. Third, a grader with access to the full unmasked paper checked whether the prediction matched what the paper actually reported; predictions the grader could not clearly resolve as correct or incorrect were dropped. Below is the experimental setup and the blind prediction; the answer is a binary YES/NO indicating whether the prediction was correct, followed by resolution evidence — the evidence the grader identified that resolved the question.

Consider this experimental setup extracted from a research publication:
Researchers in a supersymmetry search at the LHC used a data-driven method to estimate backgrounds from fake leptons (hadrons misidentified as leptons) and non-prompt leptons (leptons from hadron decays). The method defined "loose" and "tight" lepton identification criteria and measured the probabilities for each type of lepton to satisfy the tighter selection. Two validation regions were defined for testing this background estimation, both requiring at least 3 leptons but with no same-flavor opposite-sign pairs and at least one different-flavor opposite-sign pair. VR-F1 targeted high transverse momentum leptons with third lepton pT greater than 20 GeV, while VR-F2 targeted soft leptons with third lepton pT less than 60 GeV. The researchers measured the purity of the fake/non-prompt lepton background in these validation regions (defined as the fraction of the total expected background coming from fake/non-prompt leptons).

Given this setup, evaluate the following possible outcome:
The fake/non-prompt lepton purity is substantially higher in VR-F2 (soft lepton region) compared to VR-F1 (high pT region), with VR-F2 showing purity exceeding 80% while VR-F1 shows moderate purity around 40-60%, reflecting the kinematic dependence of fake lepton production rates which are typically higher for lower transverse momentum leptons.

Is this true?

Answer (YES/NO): NO